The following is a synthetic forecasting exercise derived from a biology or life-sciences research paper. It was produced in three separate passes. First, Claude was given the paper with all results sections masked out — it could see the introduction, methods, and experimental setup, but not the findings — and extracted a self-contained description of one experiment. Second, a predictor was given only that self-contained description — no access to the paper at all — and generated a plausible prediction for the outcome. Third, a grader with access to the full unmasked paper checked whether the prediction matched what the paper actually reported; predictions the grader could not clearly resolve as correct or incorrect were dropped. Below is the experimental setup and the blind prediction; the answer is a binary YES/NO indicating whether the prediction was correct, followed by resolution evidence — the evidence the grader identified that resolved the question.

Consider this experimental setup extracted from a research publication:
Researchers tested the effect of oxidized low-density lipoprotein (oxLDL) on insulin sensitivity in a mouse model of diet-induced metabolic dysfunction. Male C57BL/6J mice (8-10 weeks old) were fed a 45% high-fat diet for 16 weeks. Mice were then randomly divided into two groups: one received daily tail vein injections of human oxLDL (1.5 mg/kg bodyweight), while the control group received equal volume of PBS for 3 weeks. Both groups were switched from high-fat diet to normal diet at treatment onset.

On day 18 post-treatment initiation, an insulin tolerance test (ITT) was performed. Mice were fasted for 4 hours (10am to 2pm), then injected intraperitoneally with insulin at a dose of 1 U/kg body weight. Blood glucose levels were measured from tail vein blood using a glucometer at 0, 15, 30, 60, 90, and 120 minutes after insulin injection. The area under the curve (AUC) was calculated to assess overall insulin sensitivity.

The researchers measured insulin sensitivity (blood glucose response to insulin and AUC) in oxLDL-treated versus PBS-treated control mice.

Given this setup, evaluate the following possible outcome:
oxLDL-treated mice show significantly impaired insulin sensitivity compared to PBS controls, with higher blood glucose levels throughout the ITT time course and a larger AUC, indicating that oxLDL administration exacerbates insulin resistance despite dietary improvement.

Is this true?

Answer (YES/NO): NO